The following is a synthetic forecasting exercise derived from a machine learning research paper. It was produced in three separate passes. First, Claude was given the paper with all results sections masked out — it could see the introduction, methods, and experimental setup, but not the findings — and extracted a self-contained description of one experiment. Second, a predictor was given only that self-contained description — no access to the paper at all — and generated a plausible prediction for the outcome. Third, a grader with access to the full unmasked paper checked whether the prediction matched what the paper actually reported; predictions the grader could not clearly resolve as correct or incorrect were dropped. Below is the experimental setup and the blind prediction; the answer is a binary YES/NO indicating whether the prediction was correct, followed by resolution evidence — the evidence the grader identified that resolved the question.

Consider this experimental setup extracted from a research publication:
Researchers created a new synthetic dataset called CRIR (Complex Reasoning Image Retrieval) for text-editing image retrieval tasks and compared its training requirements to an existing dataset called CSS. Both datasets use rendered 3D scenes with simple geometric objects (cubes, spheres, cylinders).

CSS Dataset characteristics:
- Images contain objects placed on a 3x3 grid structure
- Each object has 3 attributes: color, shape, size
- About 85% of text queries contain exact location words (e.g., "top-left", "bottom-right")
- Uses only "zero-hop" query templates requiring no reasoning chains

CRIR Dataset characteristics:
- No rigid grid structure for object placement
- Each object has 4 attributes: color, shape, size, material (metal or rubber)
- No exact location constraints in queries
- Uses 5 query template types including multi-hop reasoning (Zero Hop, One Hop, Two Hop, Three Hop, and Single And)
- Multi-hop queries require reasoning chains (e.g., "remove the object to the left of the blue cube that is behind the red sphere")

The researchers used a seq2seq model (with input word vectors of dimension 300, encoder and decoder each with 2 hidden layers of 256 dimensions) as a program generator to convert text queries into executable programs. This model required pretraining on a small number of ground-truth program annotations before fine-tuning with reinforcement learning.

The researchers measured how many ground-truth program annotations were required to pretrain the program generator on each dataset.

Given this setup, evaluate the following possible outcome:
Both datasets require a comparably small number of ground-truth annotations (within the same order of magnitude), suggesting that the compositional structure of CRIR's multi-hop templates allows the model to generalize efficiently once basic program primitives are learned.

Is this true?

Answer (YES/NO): NO